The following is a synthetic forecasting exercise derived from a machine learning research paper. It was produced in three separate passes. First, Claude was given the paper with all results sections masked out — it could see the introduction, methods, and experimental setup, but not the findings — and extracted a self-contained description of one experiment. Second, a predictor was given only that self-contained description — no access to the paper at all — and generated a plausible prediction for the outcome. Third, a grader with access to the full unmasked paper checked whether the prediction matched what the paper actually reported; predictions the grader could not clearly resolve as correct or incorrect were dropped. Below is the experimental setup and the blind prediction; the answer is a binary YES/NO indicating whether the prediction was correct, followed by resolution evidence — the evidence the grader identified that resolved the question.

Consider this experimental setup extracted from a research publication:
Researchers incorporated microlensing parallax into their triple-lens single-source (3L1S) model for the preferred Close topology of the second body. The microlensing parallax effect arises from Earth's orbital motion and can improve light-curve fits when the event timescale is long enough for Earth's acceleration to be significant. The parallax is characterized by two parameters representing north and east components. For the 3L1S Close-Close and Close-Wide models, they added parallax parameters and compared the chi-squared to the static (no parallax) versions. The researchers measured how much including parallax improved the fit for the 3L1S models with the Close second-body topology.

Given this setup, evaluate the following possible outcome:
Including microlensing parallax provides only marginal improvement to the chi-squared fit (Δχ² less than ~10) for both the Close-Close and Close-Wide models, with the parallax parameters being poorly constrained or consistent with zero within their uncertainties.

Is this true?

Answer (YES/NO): NO